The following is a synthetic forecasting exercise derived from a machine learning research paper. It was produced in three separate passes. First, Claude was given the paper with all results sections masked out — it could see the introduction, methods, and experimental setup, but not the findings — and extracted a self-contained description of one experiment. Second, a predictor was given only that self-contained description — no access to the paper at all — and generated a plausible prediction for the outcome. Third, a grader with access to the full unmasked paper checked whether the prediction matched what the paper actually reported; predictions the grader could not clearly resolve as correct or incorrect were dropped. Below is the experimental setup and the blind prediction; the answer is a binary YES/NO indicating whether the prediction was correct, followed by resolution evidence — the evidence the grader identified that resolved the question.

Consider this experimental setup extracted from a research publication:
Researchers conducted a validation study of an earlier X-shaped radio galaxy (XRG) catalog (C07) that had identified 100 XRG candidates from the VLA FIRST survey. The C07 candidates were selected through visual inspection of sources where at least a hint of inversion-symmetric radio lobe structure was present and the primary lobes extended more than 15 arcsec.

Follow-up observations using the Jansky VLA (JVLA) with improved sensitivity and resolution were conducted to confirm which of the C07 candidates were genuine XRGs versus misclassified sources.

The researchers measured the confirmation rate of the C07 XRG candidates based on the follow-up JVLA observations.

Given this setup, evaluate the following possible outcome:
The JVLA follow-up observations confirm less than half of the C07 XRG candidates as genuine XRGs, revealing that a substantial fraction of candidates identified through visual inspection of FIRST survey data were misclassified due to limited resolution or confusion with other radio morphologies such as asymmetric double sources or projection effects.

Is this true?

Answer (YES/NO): NO